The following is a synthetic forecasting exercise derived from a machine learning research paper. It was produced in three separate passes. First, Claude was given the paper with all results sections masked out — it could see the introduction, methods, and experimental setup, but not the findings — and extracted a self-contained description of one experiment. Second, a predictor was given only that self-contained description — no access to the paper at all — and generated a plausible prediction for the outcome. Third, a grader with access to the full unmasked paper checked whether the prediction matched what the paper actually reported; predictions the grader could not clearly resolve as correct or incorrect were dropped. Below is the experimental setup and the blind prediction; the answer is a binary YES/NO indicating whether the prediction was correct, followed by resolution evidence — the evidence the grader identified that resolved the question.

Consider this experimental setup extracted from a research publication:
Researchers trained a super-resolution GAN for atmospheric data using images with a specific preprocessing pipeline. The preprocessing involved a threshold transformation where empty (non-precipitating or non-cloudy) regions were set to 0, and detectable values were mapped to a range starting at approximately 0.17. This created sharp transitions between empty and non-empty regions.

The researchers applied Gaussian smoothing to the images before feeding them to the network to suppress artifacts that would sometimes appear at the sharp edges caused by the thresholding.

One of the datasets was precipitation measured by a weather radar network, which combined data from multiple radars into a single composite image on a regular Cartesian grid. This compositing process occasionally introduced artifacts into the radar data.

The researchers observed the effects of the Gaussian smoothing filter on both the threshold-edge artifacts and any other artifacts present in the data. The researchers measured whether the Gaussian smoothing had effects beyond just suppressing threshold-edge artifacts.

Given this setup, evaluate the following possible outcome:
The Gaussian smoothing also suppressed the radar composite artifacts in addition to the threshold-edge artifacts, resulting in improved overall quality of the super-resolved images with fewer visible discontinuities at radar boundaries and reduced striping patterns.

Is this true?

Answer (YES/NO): NO